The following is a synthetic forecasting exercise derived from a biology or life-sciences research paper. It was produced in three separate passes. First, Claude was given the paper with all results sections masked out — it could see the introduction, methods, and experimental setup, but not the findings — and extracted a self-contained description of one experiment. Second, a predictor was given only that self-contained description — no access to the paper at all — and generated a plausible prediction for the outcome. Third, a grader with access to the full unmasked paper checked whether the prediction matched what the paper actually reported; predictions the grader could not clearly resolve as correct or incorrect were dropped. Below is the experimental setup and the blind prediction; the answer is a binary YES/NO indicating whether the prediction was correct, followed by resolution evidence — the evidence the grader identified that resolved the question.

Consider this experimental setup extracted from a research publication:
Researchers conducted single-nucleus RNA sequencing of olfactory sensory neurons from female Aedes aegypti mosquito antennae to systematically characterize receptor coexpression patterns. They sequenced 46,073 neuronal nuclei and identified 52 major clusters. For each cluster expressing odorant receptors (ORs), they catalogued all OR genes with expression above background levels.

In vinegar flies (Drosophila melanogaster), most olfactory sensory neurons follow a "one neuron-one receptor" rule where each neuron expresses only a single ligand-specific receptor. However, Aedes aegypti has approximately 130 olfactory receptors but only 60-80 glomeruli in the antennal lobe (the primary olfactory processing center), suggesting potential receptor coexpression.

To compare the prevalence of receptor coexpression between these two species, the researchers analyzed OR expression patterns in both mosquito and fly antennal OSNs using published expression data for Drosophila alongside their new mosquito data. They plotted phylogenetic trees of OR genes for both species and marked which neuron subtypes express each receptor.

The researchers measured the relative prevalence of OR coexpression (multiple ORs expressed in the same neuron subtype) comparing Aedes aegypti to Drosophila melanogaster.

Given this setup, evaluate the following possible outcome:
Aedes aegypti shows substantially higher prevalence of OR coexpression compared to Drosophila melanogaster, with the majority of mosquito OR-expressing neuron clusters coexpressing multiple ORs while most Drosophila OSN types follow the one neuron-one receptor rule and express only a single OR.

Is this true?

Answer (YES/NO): NO